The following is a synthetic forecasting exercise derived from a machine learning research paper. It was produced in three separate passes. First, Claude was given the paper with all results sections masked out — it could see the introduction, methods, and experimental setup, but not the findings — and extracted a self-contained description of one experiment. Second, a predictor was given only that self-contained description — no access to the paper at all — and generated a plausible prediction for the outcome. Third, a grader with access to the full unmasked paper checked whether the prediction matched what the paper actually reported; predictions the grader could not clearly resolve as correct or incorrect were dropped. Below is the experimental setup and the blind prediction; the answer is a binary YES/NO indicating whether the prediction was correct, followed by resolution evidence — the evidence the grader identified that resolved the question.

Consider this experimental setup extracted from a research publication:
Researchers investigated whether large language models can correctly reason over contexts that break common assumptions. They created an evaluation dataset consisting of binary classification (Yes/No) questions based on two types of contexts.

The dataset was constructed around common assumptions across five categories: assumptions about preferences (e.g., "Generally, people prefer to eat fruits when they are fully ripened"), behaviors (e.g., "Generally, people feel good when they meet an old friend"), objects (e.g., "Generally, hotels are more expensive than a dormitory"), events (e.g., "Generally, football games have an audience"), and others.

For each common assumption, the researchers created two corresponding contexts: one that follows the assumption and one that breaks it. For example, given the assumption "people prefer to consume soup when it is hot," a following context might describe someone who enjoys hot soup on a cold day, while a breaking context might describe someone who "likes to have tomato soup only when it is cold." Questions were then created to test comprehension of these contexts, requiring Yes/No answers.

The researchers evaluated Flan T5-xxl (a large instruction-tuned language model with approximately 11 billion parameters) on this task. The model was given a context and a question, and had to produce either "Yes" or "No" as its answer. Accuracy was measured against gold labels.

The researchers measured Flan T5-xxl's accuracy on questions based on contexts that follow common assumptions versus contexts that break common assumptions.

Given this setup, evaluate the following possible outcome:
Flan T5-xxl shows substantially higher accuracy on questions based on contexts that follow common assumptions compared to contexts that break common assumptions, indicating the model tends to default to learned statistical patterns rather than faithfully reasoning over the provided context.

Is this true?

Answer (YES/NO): YES